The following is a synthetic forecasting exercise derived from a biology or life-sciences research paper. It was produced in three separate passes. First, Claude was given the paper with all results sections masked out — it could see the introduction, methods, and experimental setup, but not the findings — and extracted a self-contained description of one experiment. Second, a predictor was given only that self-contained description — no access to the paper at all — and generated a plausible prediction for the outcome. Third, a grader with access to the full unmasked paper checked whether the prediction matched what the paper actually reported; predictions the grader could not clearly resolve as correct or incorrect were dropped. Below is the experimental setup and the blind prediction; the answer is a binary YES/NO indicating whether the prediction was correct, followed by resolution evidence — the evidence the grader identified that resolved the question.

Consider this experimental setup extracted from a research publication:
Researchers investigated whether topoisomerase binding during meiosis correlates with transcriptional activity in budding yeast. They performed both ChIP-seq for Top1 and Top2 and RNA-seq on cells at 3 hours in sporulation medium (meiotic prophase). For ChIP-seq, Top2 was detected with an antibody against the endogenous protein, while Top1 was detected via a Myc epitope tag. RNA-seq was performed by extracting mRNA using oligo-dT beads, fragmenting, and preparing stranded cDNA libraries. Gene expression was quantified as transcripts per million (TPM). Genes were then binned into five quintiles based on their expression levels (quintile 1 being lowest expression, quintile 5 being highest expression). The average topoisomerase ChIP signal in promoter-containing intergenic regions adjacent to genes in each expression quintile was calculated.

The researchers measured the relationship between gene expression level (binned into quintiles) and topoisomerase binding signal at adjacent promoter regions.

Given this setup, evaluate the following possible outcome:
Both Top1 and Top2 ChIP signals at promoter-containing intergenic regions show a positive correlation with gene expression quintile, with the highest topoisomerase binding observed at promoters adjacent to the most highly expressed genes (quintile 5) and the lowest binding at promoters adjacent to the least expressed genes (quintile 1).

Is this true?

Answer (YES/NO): YES